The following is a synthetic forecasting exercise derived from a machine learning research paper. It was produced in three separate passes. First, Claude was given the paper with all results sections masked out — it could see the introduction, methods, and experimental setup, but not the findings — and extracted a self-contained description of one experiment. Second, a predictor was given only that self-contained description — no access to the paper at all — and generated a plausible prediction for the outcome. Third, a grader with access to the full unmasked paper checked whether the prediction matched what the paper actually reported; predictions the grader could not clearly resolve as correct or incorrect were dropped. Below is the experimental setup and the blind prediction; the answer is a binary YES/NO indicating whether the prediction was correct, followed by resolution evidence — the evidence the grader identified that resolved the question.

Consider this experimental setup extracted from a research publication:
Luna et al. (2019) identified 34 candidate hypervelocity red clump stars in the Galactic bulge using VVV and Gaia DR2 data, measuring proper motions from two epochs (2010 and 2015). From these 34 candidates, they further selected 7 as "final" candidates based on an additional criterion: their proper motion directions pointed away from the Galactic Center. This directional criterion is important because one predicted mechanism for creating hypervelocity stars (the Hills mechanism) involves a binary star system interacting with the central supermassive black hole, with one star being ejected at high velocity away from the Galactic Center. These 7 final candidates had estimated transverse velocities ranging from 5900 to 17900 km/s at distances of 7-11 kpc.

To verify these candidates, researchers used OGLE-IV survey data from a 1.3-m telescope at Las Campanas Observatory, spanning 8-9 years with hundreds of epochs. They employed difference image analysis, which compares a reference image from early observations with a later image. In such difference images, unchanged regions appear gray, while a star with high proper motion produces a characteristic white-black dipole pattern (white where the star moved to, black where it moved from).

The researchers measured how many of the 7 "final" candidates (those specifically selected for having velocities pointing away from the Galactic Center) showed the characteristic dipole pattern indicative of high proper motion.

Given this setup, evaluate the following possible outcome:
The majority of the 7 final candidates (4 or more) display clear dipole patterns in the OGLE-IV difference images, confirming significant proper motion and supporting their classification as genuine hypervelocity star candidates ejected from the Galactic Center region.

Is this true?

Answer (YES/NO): NO